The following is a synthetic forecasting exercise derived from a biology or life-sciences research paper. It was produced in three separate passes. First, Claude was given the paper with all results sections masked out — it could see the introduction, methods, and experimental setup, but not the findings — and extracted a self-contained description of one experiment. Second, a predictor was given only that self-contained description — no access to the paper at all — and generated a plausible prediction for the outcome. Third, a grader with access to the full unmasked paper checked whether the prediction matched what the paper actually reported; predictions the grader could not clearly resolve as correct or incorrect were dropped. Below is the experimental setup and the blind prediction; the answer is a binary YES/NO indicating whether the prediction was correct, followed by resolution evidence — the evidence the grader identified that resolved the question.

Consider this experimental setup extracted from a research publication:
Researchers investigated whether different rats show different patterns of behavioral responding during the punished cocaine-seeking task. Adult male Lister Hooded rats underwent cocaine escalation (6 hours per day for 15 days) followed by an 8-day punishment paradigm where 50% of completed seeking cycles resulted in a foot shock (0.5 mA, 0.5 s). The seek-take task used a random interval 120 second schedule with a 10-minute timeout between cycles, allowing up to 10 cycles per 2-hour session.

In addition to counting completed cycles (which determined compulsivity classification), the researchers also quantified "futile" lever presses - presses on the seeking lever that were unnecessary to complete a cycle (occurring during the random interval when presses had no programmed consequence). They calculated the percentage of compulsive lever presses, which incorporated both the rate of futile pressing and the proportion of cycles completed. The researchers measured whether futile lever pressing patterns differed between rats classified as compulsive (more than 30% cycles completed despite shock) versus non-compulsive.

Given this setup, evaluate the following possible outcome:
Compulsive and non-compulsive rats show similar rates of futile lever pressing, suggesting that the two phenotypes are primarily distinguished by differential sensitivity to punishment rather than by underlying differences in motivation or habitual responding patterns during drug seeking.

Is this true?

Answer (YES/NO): NO